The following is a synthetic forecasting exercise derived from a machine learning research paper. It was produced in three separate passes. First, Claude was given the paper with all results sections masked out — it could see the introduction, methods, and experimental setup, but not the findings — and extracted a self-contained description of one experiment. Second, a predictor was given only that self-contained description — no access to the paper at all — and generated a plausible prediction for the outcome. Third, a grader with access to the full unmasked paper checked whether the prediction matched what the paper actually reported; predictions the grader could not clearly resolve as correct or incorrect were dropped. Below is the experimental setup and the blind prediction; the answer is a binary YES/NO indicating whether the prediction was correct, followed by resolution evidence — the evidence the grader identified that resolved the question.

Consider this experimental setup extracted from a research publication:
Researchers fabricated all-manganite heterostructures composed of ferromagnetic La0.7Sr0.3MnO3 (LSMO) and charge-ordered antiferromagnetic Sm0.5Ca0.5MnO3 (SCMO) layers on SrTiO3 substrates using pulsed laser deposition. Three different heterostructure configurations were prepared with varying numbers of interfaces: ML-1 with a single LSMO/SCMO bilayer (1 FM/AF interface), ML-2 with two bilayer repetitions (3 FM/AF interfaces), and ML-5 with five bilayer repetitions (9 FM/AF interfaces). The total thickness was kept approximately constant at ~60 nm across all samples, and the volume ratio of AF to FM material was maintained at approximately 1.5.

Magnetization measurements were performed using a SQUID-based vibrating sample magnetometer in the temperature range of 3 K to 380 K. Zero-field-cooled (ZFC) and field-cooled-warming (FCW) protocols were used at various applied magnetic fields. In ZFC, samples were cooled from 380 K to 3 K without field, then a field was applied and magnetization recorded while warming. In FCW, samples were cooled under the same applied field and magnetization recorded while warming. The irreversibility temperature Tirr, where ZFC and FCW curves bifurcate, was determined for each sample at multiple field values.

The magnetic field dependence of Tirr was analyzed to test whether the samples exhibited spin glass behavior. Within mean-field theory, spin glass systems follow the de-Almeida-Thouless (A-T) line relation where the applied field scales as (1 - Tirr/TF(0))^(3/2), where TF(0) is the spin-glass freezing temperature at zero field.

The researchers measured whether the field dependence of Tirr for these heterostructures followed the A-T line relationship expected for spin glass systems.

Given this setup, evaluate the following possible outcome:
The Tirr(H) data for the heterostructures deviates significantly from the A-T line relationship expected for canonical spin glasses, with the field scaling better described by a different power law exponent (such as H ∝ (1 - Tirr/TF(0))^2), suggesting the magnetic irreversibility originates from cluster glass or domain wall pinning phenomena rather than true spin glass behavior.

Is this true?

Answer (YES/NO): NO